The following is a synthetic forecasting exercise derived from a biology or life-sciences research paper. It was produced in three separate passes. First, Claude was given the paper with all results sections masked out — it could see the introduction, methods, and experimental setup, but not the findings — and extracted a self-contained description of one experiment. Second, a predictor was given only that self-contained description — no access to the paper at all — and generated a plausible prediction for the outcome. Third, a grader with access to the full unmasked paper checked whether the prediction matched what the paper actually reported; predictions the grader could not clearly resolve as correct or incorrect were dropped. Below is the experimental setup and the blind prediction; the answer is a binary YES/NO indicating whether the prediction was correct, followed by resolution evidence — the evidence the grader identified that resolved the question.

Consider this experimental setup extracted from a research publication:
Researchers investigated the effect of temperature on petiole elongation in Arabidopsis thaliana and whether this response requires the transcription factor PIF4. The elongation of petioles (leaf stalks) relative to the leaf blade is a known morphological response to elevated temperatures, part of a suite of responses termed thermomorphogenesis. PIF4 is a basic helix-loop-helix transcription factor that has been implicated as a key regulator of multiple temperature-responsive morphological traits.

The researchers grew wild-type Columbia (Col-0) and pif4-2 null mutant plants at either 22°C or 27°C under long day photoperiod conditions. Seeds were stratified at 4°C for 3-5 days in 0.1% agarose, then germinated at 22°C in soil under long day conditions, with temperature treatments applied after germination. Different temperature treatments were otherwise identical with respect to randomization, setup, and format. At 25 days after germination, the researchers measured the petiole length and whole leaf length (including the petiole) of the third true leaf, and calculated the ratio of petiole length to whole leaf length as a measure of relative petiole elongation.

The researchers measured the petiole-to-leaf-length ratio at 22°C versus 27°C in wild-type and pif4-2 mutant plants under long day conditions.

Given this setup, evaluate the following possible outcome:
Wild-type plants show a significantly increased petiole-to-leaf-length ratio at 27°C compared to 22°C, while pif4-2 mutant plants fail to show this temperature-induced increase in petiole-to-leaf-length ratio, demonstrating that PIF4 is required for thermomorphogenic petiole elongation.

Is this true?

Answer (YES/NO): YES